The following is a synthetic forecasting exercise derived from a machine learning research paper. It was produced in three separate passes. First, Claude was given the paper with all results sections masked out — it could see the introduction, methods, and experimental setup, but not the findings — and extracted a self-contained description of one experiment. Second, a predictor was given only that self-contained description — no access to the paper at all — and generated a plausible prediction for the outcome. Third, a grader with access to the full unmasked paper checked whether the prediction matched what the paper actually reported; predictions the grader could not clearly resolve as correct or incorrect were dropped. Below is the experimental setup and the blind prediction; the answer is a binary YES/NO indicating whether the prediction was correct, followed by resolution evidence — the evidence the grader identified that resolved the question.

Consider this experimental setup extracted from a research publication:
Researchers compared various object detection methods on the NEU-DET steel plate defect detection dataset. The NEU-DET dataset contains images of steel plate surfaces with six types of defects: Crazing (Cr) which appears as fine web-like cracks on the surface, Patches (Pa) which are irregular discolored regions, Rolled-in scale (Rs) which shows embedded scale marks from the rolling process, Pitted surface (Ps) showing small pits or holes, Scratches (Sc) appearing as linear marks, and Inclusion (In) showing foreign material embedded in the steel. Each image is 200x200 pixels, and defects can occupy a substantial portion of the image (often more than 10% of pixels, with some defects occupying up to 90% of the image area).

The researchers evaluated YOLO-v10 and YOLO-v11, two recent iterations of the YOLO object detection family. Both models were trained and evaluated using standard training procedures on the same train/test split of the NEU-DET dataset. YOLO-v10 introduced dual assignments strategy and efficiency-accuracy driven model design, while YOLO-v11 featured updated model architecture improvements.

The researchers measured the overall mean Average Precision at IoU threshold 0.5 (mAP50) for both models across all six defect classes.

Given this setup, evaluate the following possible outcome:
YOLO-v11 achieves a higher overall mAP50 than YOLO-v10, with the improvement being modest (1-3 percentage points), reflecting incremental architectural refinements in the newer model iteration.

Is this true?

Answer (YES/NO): NO